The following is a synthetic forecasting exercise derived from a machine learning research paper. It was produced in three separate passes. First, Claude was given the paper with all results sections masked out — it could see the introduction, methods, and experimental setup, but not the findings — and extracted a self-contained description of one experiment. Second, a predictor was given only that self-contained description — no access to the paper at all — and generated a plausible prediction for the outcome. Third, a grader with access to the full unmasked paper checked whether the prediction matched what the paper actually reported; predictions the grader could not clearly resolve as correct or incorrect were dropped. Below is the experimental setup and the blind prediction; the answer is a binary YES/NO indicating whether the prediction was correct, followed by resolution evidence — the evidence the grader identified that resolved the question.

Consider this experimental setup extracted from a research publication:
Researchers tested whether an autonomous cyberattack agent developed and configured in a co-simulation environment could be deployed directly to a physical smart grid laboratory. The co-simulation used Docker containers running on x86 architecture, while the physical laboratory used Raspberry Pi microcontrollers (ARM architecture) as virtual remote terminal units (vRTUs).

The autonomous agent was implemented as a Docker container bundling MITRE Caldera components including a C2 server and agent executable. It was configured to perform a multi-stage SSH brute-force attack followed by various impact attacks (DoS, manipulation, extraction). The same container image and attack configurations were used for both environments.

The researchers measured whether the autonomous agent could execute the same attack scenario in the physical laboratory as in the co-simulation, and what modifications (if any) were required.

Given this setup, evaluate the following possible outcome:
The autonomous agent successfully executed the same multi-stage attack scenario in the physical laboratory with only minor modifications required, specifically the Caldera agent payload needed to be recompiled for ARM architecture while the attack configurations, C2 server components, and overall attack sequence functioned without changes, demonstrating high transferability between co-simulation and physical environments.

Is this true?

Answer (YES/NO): YES